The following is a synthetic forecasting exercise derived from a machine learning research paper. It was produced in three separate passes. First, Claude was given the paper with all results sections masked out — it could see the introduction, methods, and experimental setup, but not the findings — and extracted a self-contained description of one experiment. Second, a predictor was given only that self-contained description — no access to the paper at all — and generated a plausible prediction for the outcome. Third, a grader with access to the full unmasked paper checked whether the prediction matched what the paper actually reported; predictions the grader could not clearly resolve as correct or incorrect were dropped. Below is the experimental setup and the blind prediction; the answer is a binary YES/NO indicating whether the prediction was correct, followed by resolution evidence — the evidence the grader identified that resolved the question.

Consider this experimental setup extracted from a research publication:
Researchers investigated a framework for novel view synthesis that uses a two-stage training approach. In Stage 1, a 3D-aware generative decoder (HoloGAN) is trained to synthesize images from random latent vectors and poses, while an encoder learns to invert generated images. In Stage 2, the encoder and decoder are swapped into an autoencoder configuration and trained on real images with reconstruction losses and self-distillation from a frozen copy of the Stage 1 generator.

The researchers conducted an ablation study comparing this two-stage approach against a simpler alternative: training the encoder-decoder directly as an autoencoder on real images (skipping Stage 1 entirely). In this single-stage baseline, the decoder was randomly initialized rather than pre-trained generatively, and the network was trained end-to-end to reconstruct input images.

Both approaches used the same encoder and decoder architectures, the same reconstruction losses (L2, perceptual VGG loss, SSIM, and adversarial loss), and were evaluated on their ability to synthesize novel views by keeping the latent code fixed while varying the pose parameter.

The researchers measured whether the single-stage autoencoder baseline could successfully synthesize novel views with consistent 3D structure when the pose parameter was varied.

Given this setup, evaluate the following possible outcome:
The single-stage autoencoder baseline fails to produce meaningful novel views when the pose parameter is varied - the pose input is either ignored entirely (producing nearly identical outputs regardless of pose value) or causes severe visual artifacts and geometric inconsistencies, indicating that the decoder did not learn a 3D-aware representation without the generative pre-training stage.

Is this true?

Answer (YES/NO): YES